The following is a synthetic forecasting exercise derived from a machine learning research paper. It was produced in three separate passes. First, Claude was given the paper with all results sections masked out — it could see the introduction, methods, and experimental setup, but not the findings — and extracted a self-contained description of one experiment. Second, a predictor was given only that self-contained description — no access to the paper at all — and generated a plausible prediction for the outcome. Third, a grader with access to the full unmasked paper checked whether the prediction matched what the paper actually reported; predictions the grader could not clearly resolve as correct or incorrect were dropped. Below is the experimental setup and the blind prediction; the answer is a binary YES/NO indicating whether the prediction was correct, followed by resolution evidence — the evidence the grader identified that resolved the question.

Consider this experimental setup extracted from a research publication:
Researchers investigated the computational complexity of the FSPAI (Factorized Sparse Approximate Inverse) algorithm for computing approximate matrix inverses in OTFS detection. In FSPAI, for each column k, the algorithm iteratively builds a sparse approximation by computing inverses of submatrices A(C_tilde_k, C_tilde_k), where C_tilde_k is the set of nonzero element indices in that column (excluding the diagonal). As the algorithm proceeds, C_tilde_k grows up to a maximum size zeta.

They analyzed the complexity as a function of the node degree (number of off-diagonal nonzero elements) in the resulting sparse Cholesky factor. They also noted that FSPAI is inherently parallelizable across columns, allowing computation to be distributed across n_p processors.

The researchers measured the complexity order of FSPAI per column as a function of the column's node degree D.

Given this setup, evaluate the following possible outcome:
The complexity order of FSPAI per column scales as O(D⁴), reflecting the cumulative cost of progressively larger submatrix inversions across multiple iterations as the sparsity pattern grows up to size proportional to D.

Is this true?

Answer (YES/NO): YES